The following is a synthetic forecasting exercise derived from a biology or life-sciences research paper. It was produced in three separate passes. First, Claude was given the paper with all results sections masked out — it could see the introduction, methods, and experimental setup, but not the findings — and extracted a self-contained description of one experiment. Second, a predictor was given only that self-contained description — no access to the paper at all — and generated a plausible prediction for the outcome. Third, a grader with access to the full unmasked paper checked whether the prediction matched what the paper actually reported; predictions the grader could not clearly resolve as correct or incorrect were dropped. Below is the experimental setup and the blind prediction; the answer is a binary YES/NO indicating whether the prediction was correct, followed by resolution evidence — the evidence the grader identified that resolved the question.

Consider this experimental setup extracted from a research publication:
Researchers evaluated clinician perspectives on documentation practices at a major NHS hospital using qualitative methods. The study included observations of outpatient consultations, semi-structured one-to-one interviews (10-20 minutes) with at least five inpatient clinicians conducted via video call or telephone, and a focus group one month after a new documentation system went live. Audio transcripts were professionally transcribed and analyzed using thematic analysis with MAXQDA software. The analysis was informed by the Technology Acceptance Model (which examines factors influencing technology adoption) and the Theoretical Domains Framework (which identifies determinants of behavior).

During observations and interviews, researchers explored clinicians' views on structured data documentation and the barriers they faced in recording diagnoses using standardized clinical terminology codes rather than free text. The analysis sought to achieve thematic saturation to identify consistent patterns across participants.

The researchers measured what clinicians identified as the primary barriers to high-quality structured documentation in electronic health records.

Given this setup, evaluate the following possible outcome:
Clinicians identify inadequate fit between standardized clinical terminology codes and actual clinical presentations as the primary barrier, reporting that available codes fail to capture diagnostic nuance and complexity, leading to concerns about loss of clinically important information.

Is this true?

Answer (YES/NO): NO